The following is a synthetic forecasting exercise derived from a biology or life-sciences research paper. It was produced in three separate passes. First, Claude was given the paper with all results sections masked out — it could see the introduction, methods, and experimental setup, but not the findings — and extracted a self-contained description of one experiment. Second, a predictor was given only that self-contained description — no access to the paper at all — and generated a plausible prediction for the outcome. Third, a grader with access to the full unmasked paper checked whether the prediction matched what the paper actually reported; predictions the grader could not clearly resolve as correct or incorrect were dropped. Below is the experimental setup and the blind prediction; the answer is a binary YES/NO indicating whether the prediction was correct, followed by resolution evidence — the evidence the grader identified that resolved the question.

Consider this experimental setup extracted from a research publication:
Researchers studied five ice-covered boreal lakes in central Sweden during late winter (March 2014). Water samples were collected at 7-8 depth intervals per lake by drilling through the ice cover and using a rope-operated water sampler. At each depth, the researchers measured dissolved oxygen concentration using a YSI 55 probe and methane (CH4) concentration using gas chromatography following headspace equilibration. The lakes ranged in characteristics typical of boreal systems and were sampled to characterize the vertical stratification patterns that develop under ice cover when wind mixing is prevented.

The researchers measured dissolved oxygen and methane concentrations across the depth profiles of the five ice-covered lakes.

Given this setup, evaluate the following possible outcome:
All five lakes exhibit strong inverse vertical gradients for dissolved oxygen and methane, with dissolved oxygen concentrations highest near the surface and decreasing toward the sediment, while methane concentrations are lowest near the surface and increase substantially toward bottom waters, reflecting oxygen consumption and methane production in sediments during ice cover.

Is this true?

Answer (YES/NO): NO